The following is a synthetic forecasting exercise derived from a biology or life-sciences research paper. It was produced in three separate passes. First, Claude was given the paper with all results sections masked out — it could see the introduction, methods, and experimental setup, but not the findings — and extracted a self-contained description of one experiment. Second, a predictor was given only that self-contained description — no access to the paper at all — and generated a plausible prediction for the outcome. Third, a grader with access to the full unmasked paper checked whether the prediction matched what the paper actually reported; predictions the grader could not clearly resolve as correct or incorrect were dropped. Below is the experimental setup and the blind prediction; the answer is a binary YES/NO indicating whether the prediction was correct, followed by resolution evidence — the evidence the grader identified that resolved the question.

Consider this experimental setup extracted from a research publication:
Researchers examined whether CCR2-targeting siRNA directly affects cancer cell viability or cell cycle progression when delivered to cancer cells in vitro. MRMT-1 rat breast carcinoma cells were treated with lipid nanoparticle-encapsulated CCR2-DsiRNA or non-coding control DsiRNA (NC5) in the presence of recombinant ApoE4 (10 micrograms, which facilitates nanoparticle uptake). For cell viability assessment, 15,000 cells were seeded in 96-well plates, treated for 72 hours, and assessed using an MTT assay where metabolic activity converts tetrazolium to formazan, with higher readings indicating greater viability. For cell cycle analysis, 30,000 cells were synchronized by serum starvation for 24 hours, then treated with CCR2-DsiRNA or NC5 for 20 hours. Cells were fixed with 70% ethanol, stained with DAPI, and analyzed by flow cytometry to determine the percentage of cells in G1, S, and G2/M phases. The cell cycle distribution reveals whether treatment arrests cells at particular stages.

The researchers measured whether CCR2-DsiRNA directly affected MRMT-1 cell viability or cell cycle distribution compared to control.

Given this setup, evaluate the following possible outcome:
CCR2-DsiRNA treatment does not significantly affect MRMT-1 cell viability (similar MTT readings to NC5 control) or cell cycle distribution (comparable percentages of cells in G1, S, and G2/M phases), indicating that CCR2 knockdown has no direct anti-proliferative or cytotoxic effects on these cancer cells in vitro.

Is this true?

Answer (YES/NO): YES